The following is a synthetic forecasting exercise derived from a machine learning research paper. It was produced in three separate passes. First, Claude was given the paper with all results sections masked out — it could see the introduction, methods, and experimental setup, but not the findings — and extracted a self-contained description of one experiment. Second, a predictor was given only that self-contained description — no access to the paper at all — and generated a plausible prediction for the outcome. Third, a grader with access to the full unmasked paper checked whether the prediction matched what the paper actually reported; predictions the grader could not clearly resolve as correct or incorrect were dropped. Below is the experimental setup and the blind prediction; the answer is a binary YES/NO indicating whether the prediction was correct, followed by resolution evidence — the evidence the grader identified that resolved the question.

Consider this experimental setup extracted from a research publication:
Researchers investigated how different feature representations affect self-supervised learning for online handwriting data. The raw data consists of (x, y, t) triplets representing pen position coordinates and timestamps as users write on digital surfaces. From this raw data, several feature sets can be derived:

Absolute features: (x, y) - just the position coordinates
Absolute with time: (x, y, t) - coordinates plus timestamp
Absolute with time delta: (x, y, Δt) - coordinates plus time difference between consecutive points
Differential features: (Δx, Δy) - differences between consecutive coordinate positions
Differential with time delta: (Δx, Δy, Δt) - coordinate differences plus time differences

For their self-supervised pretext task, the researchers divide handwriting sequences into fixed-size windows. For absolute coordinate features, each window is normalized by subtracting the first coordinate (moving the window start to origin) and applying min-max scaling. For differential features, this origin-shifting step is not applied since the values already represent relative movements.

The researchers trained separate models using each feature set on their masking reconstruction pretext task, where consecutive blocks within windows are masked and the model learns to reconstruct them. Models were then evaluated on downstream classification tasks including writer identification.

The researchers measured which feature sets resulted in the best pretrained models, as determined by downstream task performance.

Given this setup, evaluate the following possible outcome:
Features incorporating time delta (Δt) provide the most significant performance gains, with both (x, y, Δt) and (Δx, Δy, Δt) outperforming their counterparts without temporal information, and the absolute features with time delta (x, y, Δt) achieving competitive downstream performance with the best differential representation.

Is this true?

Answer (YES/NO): NO